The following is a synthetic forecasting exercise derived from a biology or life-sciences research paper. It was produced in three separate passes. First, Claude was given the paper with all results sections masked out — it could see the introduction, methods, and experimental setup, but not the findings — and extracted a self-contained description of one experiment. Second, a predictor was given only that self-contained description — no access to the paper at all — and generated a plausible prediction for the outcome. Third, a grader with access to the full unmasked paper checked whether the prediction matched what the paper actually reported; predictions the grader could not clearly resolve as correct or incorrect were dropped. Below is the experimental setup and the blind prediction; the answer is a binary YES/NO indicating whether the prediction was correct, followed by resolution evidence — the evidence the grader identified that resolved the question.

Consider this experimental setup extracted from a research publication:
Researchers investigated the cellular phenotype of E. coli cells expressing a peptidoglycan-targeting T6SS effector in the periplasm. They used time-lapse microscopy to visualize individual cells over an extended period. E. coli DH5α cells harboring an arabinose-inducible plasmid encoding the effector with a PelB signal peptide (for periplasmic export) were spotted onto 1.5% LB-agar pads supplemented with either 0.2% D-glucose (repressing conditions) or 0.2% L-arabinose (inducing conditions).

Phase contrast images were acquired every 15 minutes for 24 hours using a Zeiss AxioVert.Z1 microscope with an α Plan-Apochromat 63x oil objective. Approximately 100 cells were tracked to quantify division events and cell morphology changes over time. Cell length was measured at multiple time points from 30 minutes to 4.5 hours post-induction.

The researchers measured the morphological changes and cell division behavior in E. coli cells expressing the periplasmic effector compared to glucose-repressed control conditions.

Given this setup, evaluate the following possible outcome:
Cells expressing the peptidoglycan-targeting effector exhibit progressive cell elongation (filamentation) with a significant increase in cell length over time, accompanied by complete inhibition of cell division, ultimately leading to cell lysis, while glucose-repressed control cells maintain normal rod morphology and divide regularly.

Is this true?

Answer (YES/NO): NO